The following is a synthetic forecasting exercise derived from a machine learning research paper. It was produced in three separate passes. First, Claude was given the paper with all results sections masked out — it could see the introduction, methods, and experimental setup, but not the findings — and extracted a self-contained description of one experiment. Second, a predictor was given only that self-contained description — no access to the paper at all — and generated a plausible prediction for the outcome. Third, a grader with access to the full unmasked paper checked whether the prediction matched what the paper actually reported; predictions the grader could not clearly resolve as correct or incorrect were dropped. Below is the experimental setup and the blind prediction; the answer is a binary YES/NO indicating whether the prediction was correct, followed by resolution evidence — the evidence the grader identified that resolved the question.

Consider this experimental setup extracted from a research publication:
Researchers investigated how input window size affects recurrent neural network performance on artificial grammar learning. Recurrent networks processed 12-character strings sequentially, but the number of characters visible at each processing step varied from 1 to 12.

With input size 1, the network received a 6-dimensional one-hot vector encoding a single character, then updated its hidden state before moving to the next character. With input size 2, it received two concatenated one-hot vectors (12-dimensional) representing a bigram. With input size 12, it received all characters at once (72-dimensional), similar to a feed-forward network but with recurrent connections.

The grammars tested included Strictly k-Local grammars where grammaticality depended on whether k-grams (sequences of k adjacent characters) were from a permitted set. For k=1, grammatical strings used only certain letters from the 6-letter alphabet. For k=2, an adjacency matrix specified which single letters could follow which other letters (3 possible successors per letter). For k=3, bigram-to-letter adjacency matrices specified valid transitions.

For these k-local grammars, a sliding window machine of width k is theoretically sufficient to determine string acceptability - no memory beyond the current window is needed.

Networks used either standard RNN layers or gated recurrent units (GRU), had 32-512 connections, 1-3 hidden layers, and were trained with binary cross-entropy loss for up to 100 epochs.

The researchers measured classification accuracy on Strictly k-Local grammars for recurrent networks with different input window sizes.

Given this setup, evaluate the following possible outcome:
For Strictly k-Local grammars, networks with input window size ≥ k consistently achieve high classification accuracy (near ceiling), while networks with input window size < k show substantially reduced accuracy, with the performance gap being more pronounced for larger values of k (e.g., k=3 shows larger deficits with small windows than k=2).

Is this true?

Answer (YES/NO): NO